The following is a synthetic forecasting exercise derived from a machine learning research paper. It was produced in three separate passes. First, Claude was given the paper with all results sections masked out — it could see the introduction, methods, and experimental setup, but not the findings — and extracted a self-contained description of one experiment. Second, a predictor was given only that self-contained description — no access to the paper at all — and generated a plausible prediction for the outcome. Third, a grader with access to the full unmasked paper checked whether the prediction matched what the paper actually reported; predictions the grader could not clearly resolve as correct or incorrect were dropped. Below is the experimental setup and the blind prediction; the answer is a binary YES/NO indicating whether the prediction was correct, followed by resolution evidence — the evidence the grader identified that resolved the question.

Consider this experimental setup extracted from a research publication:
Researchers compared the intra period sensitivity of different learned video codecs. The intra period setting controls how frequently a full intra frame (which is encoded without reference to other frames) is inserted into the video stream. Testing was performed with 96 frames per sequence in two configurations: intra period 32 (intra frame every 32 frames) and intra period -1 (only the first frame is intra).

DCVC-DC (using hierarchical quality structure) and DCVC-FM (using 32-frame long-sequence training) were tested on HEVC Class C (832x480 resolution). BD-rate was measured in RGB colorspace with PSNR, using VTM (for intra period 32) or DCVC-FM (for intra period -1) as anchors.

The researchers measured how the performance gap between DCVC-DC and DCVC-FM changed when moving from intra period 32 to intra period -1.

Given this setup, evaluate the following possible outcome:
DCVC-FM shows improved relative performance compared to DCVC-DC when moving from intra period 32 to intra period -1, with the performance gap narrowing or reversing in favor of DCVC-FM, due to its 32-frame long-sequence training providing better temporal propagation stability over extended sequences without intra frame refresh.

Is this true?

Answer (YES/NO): YES